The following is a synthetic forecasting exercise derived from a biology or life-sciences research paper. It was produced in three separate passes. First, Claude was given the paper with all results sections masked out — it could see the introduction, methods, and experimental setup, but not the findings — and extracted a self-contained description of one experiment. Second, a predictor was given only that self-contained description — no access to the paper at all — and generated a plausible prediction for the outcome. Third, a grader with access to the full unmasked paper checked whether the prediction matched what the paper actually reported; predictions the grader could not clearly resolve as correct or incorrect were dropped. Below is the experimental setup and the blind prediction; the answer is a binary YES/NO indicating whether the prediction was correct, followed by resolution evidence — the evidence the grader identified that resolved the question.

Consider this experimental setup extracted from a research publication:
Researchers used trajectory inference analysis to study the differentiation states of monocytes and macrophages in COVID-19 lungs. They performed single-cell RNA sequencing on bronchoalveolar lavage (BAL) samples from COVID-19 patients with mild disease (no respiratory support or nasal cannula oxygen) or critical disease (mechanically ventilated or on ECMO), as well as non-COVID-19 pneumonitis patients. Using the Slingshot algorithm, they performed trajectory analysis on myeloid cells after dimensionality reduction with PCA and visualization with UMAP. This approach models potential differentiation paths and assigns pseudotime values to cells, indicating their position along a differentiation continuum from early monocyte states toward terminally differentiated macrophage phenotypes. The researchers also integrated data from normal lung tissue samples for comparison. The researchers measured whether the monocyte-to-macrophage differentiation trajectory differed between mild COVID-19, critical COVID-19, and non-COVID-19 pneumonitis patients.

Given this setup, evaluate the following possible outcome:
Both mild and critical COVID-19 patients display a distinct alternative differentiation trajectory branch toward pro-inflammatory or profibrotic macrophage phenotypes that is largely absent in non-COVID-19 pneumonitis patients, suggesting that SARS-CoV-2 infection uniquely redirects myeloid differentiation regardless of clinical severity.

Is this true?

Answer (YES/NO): NO